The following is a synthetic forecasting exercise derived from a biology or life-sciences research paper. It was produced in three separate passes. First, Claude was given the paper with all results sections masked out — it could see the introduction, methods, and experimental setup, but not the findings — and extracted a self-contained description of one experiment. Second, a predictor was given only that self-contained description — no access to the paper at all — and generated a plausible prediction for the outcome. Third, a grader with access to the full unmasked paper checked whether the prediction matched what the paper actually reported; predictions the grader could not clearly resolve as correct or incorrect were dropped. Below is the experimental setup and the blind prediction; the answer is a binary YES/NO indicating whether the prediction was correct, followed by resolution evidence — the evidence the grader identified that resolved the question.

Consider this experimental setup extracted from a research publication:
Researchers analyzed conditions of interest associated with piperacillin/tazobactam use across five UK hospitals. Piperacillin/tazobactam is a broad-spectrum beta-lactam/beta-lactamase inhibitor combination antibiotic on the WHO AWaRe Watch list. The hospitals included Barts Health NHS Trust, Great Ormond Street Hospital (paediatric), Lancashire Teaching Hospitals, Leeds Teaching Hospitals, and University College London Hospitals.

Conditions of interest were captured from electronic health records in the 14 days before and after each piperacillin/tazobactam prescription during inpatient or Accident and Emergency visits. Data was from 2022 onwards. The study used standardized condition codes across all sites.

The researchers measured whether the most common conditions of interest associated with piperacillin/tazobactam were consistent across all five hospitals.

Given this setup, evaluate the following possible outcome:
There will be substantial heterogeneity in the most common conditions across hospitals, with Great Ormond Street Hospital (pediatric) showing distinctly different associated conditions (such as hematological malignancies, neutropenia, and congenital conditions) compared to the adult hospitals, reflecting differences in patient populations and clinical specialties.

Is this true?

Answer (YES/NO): NO